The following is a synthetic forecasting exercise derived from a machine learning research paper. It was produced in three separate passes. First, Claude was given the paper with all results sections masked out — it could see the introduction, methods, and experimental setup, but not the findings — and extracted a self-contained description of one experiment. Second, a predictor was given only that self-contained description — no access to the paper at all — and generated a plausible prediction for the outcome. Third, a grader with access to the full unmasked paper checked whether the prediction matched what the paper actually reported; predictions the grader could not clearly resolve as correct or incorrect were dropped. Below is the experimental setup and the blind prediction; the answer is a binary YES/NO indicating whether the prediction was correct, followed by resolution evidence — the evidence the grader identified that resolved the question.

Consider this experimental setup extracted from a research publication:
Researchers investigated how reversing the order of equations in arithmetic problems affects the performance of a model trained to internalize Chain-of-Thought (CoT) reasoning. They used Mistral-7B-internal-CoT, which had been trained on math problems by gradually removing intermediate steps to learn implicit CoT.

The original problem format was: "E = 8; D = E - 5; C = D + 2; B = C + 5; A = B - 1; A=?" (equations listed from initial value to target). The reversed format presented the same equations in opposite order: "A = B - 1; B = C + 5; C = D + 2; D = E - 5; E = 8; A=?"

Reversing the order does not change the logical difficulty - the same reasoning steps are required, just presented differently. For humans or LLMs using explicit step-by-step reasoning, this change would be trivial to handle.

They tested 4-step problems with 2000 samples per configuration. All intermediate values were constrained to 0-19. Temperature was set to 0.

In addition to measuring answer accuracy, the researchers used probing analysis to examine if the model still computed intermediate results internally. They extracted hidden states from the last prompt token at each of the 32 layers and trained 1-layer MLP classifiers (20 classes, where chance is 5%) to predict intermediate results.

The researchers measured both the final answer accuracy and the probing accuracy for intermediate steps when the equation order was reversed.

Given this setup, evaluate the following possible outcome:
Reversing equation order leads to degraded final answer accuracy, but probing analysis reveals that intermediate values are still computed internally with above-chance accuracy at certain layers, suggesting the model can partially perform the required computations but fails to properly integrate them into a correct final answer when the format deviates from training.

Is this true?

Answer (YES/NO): NO